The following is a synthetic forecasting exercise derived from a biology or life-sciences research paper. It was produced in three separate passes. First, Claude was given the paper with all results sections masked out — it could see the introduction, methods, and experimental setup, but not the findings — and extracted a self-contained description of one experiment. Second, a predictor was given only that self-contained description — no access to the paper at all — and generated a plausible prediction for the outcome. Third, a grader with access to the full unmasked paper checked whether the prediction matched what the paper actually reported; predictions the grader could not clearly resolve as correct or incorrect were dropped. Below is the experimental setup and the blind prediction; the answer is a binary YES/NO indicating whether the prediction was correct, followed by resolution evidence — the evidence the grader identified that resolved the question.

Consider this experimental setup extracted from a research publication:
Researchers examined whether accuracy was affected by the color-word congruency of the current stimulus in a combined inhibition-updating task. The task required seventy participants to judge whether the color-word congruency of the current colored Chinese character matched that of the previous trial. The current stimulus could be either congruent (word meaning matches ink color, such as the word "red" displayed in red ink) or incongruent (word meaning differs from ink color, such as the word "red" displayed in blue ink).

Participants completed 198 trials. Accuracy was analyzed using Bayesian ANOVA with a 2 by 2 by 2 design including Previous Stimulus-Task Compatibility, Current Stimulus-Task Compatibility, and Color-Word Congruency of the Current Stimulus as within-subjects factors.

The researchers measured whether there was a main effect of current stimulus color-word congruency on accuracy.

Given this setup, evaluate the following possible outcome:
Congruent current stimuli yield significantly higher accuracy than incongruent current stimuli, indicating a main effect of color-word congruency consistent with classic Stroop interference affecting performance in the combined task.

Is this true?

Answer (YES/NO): NO